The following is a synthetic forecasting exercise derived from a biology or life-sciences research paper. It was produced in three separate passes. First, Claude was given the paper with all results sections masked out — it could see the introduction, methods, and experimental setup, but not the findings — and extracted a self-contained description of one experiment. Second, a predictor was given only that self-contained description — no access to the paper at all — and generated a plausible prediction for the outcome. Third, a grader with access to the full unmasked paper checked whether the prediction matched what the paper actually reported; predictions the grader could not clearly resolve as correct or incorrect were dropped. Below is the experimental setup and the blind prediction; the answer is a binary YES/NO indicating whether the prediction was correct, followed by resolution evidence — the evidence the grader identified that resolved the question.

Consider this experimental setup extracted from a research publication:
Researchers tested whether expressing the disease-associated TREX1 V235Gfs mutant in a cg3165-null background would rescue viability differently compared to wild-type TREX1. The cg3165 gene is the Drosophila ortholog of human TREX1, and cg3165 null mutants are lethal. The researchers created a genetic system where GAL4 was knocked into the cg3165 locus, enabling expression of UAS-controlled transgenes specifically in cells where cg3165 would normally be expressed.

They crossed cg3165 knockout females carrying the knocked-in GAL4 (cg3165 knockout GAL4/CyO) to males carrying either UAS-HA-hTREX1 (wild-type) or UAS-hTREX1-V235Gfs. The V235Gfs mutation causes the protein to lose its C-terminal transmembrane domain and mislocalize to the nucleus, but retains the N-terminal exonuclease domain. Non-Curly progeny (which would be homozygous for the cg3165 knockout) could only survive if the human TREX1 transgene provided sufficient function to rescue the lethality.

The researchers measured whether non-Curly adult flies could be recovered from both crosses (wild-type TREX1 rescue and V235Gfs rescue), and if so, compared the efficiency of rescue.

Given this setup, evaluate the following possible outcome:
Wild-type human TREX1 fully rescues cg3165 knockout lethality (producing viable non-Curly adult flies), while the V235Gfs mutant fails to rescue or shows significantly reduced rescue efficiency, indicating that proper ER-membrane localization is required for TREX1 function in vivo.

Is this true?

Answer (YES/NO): NO